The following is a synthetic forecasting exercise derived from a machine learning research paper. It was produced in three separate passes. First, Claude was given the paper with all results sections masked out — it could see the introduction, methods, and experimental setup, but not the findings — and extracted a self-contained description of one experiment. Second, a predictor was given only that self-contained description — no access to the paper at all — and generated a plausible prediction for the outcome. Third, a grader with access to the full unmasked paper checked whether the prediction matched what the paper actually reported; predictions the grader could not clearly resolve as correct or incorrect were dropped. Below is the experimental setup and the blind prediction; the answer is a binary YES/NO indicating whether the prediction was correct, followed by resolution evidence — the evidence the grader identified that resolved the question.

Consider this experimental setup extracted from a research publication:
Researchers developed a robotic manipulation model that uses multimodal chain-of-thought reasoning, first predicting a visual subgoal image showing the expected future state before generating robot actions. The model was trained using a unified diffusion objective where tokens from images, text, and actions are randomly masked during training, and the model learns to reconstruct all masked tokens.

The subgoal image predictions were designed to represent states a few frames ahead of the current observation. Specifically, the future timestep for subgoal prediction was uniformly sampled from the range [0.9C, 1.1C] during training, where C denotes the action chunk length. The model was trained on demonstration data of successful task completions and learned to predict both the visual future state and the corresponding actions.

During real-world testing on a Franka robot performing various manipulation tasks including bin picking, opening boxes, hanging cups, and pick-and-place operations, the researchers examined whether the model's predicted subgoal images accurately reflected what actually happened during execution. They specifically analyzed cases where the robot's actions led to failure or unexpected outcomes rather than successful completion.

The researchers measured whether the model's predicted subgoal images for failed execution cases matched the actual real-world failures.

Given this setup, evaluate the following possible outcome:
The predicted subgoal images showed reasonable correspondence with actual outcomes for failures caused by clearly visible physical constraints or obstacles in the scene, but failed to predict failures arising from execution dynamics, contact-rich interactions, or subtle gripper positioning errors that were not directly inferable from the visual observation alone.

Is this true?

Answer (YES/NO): NO